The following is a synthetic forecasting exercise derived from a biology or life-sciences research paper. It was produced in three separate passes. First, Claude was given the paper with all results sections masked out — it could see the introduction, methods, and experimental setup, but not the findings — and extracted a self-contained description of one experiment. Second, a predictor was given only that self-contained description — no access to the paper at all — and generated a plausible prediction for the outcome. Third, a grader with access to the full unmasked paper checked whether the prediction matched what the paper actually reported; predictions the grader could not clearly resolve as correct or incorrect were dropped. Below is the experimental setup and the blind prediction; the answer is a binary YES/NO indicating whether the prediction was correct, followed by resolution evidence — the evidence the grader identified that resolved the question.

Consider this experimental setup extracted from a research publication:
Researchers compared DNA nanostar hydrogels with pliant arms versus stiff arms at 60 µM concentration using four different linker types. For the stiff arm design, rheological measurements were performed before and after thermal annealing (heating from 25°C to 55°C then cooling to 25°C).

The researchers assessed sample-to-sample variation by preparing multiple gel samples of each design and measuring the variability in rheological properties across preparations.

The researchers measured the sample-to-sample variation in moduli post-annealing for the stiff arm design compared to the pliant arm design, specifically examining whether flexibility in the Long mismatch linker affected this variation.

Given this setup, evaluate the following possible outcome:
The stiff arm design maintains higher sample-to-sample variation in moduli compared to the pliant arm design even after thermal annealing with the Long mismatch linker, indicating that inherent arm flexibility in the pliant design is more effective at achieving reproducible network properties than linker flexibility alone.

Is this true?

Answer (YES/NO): NO